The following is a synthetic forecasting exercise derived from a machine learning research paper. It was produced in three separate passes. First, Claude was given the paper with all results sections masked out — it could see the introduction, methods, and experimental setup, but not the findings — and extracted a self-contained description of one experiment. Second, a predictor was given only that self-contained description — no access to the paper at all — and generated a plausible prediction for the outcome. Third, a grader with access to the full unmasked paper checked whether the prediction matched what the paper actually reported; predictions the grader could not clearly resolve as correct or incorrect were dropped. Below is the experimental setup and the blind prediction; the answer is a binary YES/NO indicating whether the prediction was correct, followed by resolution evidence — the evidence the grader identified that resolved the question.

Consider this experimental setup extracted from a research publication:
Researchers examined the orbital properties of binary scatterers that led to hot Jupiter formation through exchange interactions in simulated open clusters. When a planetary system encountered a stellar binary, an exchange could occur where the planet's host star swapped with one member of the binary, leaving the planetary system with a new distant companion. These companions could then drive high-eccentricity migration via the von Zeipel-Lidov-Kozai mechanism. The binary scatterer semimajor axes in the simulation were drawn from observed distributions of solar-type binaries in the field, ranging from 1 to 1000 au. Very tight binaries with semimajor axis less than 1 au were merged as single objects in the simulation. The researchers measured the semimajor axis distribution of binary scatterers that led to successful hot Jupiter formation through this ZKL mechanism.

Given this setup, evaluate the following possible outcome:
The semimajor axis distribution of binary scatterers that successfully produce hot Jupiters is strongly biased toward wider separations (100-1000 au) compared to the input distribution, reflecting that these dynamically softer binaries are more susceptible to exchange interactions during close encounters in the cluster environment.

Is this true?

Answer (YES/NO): NO